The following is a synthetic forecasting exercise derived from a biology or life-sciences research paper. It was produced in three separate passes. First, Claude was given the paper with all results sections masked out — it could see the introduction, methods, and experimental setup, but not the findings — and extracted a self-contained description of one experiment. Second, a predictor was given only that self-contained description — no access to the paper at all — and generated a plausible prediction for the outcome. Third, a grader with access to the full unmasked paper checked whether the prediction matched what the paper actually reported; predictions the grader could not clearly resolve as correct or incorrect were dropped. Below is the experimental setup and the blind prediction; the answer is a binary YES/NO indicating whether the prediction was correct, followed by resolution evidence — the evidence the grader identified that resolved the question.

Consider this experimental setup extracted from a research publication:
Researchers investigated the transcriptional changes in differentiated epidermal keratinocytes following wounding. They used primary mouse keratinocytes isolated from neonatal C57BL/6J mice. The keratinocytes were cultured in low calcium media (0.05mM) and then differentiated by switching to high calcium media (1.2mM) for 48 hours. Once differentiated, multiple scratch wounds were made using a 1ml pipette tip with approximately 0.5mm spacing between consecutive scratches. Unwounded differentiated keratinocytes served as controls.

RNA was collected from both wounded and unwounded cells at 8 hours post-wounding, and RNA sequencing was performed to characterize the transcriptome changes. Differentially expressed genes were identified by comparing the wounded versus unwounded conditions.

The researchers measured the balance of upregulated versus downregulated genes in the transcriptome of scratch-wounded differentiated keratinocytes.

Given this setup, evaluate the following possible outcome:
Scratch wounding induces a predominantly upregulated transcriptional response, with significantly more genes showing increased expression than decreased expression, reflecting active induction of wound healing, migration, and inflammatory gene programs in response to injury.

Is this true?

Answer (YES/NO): NO